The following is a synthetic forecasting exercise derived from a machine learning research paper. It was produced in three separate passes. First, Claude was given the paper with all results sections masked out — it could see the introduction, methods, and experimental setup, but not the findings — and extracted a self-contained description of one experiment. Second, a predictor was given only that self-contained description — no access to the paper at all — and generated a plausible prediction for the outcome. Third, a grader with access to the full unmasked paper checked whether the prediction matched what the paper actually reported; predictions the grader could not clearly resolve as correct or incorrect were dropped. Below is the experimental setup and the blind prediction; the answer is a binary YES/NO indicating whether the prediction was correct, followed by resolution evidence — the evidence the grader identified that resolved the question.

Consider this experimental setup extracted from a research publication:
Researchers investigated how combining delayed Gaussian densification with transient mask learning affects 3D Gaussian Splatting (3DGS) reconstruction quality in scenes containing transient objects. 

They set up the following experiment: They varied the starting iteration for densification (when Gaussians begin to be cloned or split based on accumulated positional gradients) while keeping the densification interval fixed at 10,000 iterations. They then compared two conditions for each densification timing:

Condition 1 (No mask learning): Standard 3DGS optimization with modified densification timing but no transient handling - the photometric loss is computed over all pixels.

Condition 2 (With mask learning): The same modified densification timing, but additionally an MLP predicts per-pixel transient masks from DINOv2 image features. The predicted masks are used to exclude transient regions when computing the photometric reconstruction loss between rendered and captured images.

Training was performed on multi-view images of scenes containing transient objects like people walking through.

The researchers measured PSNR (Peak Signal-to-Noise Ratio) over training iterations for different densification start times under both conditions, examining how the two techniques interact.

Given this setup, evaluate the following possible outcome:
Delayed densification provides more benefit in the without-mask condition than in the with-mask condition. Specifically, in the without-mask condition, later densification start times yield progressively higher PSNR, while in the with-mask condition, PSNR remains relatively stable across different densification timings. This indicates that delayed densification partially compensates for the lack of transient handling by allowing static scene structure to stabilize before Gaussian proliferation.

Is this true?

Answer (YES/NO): NO